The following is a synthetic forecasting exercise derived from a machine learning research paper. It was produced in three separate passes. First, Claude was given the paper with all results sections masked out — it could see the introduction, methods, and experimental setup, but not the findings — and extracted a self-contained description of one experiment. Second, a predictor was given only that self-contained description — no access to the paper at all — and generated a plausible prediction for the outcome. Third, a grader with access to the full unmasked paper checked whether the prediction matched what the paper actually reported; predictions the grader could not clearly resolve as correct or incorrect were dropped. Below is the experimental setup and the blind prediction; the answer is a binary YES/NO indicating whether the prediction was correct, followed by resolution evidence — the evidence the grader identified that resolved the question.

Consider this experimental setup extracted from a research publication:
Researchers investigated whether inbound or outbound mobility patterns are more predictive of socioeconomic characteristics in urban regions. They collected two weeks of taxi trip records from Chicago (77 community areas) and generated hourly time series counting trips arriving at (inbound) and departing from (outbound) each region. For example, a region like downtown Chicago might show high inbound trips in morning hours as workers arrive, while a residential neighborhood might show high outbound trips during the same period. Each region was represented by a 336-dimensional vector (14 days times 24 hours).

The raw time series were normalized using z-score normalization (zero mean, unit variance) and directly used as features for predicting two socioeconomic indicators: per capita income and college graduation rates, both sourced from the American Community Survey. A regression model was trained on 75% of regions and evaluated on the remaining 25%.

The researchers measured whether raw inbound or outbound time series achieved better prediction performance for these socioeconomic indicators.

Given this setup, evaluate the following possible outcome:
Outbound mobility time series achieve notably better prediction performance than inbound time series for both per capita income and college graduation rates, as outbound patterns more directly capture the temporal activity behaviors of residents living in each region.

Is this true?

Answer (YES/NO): NO